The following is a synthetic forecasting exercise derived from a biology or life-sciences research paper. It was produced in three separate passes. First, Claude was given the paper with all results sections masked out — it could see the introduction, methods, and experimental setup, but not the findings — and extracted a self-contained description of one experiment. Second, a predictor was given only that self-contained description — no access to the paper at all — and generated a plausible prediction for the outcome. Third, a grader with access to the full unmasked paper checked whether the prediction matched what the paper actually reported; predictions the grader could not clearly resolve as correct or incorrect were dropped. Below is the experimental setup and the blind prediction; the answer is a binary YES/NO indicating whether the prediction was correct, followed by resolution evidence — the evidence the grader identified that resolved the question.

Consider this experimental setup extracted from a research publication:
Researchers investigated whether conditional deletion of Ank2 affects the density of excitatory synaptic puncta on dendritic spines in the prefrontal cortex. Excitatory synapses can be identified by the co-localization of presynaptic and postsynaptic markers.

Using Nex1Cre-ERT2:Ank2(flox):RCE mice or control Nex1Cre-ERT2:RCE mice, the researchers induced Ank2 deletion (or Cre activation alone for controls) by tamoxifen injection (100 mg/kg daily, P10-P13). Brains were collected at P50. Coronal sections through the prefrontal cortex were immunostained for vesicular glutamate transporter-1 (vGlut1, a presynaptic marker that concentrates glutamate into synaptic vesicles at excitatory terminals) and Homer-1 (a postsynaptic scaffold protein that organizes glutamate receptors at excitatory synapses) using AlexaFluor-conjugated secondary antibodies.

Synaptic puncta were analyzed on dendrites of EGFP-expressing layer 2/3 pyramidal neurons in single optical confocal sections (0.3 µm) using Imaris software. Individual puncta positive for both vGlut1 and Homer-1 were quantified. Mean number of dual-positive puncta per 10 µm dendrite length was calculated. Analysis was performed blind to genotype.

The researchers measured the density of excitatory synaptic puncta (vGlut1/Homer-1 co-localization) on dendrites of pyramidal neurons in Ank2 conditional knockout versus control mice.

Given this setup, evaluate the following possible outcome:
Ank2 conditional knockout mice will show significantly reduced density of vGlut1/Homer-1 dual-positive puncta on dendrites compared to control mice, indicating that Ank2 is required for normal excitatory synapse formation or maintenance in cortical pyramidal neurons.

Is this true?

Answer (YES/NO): NO